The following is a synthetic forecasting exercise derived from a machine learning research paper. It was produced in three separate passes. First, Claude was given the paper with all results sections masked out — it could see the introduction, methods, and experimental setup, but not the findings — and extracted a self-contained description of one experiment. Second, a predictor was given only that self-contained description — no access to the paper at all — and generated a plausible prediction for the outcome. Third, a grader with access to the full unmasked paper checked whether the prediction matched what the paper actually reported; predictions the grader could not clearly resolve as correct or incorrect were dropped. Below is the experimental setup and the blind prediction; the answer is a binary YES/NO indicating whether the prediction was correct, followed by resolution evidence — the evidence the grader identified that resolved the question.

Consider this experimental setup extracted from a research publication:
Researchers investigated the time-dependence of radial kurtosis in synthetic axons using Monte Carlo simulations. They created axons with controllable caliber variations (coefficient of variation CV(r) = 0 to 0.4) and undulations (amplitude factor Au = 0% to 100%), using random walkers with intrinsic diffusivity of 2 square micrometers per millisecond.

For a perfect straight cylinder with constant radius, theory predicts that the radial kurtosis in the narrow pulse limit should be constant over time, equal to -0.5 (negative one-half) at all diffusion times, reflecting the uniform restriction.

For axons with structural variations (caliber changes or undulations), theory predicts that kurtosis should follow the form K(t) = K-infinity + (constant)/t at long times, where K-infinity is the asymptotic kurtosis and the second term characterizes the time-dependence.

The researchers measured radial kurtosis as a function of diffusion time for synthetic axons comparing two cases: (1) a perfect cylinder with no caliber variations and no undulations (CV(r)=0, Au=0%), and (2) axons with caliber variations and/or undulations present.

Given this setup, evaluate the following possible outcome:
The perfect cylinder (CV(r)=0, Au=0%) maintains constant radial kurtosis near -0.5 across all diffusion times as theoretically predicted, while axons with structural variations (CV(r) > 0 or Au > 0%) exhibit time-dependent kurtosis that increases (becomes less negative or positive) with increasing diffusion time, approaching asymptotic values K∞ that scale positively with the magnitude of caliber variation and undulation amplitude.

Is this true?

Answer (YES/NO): NO